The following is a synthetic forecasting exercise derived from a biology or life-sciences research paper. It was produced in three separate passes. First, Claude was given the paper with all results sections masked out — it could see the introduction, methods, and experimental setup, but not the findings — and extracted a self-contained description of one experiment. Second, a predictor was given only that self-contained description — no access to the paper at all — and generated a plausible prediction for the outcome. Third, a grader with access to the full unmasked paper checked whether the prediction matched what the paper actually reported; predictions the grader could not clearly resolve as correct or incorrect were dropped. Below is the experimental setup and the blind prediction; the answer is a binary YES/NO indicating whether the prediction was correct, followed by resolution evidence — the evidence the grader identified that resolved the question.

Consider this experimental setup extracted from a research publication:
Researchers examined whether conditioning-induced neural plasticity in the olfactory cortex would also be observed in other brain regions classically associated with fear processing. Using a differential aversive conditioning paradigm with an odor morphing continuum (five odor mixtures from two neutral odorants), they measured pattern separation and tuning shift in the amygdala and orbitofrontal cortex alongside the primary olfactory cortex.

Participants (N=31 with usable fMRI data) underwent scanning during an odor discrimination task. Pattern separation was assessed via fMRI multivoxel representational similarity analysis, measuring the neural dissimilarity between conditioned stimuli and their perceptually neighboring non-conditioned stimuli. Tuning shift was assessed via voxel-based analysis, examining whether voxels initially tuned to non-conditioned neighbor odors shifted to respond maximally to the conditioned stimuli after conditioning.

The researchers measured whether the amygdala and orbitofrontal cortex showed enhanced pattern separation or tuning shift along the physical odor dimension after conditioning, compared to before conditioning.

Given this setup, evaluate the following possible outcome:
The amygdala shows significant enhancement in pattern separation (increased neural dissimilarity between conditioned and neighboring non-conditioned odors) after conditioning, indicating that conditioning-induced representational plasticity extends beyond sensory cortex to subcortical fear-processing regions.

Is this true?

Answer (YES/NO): NO